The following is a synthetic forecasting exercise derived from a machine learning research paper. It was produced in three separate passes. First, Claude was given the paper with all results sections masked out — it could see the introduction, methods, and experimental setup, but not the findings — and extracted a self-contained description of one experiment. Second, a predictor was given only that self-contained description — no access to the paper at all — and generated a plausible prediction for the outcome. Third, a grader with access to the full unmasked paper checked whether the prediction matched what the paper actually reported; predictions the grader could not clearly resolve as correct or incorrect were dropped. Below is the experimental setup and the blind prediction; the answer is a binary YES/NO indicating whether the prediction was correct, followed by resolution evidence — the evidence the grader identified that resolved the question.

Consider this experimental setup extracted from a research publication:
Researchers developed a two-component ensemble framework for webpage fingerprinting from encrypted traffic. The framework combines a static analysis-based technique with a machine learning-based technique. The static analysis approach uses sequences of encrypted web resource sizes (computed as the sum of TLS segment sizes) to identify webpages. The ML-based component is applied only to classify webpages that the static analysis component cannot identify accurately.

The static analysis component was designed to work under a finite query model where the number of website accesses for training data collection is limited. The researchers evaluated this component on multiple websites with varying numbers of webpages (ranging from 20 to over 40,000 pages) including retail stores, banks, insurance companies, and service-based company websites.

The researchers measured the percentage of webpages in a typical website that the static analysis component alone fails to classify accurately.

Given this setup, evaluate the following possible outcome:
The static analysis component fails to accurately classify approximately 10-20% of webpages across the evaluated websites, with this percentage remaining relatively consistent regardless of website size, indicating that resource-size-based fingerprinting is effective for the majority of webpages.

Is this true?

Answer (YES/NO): NO